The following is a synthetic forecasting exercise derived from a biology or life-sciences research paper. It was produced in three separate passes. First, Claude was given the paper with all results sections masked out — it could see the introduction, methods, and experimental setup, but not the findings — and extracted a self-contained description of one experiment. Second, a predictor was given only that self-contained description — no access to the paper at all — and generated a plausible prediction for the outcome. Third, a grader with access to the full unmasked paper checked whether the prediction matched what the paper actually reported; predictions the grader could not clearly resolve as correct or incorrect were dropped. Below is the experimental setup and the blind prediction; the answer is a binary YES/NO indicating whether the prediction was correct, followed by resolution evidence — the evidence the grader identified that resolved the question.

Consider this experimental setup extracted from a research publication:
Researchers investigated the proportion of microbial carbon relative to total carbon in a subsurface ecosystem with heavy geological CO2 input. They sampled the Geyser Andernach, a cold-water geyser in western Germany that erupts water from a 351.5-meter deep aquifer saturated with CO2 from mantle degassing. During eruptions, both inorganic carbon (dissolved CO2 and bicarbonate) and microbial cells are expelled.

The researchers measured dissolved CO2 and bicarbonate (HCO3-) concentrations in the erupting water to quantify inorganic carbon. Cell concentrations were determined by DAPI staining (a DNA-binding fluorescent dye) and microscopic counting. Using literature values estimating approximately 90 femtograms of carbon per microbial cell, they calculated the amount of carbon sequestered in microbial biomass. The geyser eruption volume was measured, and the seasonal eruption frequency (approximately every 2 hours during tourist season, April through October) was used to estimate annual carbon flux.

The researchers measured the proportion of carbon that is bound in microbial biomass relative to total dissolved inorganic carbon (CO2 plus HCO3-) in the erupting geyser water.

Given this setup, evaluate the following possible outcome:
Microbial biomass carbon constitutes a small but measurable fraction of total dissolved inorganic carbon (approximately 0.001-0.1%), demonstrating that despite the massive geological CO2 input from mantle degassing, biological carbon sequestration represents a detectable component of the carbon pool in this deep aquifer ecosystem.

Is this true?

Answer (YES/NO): YES